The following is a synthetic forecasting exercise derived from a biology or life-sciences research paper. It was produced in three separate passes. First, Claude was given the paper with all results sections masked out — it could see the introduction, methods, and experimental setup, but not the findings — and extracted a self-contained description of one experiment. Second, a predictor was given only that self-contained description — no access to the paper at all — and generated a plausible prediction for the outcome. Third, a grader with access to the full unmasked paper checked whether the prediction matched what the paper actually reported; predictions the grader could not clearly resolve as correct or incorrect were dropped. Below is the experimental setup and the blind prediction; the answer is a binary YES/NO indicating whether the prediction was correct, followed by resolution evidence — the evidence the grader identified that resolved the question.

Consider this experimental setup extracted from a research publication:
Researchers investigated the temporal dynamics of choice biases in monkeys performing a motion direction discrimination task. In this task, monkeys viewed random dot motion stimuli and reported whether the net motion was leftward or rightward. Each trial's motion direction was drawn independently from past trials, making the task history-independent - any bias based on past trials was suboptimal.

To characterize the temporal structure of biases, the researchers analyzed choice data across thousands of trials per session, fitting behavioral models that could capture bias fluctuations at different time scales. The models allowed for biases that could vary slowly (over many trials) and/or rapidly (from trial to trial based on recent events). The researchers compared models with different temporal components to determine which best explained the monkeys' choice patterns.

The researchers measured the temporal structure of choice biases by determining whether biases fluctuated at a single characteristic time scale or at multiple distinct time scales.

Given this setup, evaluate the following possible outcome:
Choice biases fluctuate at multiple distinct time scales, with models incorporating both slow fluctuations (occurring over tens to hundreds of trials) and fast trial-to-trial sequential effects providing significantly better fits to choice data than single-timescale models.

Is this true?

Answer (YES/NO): YES